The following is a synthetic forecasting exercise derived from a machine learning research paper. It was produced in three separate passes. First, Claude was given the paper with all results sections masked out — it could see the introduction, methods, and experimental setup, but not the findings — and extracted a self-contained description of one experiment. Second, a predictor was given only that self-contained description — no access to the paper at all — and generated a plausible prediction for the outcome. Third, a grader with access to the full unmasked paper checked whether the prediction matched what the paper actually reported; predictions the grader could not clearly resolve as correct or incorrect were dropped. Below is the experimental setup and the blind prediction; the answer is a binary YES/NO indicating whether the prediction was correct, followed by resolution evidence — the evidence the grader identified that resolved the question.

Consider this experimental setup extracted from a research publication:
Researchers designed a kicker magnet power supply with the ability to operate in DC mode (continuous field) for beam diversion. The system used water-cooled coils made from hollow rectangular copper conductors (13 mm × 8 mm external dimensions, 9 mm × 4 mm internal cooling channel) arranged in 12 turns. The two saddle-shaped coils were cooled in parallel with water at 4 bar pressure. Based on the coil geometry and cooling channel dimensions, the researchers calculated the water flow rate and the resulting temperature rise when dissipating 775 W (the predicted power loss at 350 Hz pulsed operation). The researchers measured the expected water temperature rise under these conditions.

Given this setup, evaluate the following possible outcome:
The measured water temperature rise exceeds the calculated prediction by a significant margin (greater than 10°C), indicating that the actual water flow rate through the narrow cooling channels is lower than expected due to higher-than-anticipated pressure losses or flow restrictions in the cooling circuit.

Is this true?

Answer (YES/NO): NO